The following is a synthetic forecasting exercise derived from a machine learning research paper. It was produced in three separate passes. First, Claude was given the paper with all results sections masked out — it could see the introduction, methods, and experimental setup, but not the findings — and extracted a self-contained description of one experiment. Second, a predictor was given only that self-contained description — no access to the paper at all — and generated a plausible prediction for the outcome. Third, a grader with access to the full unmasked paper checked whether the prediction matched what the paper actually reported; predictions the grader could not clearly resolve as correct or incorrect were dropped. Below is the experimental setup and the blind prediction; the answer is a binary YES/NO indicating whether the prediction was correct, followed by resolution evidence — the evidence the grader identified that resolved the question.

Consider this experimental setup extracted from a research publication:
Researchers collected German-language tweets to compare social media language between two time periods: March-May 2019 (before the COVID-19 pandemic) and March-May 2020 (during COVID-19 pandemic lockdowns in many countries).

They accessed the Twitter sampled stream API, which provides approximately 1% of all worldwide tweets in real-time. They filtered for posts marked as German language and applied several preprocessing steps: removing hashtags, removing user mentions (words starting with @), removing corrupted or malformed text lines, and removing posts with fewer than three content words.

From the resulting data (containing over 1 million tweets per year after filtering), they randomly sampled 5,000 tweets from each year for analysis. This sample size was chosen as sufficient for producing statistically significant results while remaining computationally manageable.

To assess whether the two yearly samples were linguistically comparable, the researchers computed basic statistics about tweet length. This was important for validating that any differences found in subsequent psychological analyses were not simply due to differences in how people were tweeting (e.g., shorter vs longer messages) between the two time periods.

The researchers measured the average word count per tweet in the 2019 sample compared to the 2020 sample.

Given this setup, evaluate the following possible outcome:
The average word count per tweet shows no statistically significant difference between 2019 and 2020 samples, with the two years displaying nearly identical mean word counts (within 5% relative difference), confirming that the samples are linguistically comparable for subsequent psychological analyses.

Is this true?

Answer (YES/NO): YES